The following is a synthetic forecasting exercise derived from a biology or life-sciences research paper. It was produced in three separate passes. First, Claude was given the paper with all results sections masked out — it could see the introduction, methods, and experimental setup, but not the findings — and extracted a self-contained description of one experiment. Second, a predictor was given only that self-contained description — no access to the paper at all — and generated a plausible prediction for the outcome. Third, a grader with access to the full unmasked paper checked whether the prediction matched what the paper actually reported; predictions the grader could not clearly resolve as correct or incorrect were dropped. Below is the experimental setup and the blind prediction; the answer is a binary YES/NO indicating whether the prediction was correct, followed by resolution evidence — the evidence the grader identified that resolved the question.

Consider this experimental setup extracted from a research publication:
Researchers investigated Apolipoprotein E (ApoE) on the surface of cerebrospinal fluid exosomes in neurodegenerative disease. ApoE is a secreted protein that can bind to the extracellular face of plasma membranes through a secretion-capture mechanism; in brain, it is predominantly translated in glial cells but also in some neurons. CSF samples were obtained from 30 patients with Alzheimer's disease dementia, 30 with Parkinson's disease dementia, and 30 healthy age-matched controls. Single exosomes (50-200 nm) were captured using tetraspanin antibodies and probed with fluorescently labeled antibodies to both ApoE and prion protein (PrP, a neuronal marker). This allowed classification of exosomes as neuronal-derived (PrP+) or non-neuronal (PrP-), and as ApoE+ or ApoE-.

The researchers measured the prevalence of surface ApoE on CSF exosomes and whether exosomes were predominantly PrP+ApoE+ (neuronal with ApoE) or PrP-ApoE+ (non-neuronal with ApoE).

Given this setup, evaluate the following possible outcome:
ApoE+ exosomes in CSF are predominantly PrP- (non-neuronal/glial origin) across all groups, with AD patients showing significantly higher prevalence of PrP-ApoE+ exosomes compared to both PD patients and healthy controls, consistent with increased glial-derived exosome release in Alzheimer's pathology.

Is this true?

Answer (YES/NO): NO